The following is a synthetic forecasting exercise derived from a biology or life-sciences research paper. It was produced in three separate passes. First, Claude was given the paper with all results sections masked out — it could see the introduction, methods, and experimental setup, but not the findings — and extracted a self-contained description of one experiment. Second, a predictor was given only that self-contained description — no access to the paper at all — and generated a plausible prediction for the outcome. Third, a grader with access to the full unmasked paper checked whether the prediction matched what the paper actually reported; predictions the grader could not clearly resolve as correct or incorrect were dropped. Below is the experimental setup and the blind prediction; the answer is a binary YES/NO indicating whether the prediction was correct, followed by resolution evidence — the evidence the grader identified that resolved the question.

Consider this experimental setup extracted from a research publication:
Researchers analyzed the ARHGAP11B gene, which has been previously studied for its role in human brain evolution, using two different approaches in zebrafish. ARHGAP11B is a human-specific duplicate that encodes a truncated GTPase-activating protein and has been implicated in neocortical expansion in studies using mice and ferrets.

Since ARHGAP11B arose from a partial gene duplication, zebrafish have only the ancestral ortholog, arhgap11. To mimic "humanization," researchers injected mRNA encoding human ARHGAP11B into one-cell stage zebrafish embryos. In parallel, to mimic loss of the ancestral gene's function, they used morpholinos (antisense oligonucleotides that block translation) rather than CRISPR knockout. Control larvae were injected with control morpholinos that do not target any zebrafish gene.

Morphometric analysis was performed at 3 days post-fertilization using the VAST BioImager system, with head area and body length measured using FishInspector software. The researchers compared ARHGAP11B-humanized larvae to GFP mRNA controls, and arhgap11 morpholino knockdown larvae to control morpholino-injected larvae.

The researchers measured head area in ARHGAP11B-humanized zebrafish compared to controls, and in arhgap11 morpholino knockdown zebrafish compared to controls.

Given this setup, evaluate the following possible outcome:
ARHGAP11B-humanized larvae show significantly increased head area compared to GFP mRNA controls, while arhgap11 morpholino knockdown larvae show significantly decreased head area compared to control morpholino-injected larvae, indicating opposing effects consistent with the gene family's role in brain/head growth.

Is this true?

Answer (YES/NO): NO